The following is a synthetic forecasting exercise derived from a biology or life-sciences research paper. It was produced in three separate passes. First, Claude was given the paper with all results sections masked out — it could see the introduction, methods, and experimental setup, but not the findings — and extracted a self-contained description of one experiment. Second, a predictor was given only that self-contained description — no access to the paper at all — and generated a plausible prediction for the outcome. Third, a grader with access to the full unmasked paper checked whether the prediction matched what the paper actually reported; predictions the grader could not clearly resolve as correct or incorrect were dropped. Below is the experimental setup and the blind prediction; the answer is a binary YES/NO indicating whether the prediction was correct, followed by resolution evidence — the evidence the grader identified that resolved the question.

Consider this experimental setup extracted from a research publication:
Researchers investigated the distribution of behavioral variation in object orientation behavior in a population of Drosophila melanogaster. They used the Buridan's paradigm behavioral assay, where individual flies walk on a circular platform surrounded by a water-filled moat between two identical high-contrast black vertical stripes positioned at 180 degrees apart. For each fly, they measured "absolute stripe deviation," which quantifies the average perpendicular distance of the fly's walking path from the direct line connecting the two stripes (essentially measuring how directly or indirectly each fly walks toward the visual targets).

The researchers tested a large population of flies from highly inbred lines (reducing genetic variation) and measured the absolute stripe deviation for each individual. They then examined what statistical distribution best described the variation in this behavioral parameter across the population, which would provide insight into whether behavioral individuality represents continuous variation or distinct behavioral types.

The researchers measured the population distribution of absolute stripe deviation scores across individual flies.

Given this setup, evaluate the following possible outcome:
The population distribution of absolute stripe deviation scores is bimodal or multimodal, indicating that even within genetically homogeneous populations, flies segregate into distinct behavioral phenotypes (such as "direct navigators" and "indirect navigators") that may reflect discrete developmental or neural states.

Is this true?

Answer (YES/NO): NO